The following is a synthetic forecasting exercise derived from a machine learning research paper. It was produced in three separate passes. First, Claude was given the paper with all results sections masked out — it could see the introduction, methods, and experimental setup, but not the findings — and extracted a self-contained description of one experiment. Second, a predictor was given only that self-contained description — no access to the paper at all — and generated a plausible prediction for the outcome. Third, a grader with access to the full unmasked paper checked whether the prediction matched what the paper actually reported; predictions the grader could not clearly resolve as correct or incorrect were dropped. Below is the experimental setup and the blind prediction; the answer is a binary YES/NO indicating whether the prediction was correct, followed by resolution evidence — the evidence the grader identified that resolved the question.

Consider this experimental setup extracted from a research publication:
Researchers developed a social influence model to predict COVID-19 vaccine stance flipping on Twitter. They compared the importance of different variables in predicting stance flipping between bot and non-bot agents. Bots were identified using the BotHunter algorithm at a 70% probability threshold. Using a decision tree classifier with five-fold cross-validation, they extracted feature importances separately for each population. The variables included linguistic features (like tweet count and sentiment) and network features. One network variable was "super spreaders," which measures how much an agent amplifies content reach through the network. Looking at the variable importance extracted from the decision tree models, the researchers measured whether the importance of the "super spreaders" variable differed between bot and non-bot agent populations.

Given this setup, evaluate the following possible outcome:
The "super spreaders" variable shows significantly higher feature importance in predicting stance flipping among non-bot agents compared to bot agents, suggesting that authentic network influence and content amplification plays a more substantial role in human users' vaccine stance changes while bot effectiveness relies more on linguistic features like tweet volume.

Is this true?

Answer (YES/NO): YES